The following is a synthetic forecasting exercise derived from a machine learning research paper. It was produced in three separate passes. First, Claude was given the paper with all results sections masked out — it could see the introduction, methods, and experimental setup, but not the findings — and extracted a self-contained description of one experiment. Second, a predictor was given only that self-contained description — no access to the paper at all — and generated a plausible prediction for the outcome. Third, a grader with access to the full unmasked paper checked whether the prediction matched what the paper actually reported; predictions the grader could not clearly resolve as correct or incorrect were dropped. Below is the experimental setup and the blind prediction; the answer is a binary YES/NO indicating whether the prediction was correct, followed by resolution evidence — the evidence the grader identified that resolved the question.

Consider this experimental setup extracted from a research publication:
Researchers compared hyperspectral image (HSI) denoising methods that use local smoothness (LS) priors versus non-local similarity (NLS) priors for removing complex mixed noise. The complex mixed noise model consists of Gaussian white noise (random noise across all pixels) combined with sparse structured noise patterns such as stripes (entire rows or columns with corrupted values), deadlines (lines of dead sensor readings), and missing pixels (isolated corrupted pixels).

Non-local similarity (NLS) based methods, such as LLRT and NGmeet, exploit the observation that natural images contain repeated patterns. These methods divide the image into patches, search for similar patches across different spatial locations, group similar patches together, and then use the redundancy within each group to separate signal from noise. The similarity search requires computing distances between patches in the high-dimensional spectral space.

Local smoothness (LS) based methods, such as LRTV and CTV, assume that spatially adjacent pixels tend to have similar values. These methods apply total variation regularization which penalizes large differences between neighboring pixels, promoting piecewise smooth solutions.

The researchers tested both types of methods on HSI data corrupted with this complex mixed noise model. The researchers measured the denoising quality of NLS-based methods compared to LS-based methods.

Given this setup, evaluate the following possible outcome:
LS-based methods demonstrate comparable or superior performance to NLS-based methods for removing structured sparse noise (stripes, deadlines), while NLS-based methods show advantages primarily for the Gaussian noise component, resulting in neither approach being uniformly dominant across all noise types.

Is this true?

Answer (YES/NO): YES